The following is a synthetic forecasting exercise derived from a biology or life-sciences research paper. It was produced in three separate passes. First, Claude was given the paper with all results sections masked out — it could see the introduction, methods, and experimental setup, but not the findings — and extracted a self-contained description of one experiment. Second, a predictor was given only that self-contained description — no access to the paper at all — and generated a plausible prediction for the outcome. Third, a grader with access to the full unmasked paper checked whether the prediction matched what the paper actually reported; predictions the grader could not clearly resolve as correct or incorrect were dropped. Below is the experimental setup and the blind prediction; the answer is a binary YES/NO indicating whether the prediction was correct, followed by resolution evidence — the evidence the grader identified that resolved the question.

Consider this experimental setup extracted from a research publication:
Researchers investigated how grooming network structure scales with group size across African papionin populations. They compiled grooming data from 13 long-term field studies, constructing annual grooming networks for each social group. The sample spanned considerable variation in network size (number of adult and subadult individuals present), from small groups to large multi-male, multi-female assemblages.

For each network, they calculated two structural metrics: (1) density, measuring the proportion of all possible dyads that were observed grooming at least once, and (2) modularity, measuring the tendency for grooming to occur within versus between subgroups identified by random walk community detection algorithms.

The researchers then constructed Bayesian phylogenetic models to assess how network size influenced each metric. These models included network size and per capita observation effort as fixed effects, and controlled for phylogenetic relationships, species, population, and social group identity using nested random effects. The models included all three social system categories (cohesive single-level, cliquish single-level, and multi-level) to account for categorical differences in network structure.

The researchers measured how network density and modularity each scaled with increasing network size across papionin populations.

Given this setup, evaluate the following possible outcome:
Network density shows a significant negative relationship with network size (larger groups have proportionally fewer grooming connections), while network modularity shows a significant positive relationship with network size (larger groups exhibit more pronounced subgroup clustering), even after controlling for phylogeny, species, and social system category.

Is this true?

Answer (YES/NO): YES